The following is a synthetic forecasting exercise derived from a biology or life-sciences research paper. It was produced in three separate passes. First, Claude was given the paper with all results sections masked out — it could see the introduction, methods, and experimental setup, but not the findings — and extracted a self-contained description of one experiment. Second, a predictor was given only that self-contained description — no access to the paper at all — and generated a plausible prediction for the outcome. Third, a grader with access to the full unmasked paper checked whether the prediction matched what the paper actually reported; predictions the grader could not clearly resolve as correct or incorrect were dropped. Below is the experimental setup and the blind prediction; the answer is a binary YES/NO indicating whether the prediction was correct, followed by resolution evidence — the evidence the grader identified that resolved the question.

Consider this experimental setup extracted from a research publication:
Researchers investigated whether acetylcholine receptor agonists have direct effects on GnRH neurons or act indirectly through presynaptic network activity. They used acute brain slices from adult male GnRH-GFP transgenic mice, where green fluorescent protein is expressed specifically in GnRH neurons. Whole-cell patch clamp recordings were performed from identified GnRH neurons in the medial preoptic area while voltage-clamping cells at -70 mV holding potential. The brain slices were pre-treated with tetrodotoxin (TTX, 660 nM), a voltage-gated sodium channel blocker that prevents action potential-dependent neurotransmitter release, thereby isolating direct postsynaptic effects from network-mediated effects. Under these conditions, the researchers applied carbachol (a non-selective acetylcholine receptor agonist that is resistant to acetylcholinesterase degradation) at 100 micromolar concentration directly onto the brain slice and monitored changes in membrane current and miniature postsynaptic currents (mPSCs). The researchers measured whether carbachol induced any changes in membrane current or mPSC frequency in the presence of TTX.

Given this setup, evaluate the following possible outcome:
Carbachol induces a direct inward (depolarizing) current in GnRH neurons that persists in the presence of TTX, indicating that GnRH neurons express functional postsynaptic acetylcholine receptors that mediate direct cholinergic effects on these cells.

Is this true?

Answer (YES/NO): YES